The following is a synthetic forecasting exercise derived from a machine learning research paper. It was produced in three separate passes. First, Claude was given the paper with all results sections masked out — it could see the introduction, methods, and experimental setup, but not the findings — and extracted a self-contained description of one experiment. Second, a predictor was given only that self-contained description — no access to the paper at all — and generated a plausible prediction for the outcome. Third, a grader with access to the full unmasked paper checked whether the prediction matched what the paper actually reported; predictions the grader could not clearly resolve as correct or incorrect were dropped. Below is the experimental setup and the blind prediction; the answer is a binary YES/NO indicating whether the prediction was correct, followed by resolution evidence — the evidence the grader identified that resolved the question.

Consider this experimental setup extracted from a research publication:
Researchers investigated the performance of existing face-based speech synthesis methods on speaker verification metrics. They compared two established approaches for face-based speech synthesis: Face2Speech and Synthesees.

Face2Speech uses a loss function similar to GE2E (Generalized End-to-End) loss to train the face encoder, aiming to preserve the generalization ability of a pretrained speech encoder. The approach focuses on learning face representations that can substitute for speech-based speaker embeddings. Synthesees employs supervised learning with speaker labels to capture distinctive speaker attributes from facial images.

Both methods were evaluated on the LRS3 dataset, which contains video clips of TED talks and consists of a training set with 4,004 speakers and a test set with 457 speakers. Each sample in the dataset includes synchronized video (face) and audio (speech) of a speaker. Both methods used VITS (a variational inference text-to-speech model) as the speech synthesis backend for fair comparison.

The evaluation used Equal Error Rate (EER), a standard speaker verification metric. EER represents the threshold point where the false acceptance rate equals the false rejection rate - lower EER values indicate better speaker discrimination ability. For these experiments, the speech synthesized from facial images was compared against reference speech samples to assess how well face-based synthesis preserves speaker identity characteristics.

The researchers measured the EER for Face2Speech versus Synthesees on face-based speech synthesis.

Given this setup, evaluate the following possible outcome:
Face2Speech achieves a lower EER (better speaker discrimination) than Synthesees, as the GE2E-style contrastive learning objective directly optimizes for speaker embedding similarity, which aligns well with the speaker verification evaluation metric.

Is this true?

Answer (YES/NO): NO